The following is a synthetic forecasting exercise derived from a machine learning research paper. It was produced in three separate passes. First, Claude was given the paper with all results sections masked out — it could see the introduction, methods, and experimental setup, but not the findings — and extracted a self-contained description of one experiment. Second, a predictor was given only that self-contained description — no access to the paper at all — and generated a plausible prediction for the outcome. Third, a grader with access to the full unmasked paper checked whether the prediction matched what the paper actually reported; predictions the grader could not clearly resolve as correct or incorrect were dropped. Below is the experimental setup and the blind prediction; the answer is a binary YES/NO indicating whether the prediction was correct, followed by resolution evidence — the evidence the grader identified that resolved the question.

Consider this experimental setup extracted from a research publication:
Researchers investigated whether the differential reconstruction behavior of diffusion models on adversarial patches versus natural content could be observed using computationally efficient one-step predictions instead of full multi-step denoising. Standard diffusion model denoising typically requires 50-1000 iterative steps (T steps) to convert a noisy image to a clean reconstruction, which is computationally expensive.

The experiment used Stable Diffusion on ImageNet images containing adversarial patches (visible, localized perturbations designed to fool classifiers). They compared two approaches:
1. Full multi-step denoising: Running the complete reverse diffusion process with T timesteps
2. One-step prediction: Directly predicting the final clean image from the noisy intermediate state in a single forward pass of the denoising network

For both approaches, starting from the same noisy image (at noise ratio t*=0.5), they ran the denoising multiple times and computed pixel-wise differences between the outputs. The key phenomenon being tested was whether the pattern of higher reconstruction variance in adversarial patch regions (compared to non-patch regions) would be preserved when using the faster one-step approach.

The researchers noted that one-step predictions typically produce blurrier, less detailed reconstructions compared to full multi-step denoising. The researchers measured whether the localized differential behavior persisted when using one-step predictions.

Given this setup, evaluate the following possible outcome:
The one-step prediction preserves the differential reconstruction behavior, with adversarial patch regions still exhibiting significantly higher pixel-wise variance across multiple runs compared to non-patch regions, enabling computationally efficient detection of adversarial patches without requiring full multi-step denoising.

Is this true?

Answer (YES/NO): YES